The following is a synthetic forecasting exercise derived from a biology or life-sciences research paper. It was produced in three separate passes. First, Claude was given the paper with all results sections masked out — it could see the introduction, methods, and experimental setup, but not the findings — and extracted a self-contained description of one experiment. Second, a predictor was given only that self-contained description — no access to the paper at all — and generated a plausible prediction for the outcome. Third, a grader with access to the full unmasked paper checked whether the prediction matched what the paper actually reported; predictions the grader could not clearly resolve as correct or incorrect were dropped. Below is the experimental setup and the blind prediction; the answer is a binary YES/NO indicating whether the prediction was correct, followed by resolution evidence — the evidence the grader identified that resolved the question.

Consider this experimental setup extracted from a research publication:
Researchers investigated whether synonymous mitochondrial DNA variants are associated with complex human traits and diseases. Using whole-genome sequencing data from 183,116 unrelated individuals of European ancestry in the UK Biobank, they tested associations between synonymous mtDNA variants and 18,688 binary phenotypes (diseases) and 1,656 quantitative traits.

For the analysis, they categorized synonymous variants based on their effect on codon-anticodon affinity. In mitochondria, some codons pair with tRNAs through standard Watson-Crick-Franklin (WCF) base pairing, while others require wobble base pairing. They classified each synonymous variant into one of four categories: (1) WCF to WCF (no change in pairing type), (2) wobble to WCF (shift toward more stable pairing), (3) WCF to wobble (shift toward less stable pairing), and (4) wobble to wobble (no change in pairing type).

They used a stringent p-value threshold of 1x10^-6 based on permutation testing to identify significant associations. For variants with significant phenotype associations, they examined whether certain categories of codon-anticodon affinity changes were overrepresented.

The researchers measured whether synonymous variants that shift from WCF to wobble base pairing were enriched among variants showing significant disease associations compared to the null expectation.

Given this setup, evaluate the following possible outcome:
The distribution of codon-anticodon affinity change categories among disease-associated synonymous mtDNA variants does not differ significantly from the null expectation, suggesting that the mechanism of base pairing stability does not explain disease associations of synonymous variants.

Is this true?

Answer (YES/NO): NO